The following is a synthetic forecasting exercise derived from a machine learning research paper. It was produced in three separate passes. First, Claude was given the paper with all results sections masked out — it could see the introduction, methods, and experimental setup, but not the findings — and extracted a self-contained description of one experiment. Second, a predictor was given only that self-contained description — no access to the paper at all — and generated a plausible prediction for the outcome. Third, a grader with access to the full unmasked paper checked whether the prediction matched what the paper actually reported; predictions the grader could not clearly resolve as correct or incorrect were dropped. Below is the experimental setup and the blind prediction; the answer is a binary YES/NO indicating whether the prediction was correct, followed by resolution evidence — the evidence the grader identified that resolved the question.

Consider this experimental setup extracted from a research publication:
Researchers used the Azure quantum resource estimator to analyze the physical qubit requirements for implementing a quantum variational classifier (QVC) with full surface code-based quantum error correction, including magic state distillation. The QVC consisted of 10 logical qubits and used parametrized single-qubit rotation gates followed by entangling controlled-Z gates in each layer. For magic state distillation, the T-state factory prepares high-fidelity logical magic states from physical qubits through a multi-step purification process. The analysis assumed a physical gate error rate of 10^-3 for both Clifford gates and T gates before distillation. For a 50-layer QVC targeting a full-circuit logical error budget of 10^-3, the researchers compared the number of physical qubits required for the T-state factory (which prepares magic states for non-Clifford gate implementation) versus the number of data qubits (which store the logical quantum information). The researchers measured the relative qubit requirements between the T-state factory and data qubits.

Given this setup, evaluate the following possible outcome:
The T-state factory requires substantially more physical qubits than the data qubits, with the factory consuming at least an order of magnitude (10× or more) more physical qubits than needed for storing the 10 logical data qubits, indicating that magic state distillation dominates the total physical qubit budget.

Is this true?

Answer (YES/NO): YES